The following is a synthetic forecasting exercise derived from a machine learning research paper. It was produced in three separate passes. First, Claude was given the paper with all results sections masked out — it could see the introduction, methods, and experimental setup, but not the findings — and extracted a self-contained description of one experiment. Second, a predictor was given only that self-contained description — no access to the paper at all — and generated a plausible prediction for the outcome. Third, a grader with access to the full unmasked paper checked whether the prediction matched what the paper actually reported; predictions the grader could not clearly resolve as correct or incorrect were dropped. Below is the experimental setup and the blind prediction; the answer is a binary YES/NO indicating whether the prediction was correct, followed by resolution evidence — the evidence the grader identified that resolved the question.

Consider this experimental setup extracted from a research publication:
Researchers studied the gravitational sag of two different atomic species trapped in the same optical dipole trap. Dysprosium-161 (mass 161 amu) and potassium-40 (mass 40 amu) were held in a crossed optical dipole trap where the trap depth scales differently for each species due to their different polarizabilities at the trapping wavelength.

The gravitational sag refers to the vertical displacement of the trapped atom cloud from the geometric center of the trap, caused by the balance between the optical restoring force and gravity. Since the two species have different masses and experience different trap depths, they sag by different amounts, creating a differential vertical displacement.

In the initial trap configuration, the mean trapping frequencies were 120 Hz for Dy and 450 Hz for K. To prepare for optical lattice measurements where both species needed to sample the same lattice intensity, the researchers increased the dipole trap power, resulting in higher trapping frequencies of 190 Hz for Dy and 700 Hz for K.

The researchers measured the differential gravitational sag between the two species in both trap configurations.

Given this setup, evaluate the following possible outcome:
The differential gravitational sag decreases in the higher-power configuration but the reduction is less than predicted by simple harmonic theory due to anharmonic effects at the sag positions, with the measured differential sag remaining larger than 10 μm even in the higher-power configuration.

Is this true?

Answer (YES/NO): NO